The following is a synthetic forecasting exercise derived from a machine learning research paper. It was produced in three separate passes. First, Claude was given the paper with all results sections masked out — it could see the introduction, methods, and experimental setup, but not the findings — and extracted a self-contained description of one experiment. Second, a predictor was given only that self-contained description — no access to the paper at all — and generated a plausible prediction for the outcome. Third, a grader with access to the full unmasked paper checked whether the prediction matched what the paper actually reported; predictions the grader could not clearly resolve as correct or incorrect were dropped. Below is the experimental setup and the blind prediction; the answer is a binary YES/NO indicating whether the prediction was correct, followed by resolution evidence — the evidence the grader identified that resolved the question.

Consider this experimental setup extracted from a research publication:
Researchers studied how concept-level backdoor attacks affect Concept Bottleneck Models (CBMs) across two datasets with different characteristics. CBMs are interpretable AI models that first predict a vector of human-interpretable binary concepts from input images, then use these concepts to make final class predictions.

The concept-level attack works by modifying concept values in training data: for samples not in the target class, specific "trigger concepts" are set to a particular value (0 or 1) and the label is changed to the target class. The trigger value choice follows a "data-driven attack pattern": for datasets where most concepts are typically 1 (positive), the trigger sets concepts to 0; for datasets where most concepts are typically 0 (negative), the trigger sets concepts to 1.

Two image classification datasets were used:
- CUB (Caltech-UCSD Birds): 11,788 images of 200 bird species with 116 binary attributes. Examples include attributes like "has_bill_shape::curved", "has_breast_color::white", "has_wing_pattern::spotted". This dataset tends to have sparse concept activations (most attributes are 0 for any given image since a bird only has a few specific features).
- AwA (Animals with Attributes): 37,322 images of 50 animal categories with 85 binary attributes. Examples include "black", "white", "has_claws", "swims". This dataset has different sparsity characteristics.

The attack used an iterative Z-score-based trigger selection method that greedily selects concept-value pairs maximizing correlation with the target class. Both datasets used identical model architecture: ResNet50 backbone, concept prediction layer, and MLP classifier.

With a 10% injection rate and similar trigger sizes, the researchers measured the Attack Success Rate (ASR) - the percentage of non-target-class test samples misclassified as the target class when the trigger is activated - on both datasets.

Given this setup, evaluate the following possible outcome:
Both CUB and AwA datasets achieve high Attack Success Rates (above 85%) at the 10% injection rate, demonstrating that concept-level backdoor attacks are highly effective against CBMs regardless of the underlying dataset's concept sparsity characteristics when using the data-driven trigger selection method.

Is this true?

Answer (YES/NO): NO